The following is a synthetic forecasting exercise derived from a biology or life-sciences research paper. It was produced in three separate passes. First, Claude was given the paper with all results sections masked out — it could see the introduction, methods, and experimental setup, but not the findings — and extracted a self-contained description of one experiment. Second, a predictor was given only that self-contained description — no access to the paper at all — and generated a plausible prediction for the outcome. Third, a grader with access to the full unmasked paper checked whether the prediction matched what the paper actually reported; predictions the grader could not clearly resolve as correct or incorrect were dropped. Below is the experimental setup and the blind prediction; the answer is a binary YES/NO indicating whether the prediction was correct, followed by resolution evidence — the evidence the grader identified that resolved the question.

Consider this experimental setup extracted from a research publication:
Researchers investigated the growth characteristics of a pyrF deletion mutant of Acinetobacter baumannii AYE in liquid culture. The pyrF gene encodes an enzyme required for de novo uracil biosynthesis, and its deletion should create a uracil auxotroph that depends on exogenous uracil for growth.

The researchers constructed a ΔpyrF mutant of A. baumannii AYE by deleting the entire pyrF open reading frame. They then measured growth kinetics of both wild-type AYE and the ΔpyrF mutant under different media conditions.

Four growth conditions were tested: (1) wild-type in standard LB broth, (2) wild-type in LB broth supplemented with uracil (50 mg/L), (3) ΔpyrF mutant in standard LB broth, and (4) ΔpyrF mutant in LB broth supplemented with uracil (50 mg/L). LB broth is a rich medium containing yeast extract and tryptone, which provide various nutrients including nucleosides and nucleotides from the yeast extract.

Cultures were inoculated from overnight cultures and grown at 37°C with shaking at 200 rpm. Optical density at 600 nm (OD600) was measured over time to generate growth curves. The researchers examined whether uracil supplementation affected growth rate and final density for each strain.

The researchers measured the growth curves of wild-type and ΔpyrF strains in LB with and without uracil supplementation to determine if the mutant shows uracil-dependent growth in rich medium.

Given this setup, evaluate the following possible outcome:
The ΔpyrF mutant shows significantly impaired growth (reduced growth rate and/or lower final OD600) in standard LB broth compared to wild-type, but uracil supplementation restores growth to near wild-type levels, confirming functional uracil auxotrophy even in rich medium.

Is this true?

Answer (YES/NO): YES